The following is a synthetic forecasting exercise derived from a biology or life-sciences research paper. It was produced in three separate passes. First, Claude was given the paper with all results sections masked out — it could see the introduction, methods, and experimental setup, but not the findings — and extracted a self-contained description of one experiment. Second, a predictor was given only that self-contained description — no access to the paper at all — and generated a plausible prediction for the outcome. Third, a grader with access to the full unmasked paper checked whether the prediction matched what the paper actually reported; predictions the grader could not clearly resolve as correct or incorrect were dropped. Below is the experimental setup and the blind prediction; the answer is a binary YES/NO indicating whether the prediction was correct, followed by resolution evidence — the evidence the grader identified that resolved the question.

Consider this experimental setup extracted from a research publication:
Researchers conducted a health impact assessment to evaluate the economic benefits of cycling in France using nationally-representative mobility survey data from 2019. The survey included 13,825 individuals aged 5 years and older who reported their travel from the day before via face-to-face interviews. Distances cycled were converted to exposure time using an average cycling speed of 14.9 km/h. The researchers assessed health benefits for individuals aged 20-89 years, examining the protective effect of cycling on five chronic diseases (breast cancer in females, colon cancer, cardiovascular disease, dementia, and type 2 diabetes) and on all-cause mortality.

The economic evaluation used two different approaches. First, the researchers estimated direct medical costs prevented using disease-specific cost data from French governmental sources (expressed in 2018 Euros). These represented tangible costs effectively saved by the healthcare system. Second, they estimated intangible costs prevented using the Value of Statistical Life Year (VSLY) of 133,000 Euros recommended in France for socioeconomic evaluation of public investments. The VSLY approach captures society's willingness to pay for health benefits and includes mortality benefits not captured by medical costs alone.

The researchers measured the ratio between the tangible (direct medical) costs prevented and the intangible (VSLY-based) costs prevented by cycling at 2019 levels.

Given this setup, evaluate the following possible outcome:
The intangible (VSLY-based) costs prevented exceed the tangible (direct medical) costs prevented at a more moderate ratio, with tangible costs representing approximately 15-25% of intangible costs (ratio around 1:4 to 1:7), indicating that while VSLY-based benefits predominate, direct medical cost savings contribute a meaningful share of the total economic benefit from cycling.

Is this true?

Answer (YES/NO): NO